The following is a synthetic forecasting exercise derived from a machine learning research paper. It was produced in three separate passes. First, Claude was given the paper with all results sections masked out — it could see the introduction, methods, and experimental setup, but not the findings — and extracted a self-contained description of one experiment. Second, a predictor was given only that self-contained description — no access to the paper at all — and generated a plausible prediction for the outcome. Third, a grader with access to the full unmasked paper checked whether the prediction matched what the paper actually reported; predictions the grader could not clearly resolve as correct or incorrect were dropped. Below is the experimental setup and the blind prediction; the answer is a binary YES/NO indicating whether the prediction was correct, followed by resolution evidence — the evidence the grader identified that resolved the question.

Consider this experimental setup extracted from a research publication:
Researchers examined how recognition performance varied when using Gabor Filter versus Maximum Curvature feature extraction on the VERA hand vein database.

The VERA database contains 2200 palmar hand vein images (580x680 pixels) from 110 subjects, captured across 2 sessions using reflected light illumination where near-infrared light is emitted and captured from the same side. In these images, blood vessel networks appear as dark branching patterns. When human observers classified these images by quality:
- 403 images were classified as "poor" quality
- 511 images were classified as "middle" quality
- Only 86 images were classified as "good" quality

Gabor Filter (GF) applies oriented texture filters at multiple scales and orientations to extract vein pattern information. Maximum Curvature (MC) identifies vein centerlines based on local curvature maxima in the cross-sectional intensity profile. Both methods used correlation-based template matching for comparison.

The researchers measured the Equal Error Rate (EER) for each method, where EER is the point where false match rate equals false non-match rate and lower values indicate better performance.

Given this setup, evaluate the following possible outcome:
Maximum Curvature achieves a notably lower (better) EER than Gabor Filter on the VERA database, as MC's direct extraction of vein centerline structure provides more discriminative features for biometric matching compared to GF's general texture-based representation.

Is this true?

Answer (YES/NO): NO